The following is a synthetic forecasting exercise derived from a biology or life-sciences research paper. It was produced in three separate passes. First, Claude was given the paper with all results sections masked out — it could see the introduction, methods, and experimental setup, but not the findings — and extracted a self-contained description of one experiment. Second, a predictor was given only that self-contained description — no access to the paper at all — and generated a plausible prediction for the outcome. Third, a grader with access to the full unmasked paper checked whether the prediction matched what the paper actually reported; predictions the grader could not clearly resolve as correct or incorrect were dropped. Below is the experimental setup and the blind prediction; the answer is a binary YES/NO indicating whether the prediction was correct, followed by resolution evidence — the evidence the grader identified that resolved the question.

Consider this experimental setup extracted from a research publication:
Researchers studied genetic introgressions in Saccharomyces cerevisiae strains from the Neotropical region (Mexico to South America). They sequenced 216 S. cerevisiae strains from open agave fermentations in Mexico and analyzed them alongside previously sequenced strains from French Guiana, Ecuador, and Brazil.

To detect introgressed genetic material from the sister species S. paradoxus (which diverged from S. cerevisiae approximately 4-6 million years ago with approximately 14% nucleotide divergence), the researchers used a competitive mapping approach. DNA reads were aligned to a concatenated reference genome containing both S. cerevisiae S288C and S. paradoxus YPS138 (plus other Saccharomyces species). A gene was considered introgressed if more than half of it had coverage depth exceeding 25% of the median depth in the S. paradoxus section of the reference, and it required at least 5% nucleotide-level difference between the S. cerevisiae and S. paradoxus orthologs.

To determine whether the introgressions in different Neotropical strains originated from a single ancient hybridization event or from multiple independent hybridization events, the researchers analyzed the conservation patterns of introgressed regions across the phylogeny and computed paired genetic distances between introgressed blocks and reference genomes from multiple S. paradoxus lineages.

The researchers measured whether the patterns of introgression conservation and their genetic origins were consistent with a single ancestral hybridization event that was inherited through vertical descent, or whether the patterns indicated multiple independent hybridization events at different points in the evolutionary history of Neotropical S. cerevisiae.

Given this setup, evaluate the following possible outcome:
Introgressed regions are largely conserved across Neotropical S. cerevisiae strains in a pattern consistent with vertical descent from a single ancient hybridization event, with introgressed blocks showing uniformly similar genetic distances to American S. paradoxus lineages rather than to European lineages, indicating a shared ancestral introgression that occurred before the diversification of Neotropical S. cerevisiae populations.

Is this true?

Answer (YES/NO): NO